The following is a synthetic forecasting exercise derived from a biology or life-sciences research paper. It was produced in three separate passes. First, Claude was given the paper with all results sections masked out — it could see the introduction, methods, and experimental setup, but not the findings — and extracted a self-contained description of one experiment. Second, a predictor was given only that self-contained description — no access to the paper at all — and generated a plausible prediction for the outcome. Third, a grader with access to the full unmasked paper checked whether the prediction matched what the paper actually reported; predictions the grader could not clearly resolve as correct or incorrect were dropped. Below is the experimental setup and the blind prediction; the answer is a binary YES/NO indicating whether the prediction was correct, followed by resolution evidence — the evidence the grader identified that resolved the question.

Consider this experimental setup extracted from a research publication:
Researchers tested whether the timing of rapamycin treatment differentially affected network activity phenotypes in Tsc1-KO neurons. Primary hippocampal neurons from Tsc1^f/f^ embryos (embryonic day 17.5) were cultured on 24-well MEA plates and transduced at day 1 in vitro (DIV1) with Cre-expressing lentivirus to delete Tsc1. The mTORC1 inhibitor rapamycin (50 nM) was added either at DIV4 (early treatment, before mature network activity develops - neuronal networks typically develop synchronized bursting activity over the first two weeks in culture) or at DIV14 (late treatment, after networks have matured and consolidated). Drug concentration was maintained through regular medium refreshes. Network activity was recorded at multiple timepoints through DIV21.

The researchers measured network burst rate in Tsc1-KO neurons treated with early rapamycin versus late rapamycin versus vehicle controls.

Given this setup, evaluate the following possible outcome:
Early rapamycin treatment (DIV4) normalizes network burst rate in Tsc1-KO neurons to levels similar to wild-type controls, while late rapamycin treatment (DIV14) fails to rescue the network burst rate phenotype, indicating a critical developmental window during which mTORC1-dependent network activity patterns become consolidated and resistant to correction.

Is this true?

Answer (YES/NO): YES